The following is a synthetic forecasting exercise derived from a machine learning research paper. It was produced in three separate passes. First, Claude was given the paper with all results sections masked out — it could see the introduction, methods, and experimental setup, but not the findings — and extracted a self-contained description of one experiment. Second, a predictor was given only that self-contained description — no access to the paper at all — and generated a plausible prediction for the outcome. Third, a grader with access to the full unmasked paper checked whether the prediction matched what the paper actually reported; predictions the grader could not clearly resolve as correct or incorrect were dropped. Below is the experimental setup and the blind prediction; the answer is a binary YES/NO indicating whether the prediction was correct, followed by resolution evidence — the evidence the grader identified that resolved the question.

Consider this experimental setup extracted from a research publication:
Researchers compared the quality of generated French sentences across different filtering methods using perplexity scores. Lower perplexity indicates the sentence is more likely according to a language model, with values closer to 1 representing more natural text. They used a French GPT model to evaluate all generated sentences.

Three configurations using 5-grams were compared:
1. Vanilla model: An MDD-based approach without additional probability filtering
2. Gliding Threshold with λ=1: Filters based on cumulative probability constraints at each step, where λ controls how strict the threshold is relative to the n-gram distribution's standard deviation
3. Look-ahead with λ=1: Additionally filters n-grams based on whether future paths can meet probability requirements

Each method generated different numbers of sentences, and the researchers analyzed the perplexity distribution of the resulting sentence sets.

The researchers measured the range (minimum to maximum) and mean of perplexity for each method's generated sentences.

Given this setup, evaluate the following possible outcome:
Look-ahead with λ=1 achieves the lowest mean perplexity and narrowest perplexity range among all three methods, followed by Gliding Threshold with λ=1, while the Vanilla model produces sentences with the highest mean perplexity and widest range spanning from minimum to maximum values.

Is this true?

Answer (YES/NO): YES